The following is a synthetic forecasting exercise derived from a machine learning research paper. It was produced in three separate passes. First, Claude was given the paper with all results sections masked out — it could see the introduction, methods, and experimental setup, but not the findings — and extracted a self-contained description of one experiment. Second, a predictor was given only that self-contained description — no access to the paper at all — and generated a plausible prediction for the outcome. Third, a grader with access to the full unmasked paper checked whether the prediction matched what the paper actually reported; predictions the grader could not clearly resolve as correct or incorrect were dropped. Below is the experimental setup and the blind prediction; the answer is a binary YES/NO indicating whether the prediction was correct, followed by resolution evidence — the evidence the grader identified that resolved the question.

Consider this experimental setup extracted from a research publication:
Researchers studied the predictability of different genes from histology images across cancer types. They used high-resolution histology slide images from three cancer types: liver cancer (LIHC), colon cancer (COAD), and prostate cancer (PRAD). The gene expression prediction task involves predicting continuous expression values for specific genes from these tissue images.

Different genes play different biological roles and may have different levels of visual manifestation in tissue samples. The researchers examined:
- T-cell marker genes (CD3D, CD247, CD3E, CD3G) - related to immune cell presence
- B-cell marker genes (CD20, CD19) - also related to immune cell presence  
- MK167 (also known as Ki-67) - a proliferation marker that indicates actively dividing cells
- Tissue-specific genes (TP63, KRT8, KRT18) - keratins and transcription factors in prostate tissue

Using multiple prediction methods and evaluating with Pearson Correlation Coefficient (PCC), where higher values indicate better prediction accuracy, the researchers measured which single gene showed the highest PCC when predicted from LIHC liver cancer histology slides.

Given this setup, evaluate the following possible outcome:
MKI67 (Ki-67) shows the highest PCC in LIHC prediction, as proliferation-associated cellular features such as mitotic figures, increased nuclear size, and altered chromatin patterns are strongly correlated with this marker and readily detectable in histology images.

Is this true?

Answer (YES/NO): YES